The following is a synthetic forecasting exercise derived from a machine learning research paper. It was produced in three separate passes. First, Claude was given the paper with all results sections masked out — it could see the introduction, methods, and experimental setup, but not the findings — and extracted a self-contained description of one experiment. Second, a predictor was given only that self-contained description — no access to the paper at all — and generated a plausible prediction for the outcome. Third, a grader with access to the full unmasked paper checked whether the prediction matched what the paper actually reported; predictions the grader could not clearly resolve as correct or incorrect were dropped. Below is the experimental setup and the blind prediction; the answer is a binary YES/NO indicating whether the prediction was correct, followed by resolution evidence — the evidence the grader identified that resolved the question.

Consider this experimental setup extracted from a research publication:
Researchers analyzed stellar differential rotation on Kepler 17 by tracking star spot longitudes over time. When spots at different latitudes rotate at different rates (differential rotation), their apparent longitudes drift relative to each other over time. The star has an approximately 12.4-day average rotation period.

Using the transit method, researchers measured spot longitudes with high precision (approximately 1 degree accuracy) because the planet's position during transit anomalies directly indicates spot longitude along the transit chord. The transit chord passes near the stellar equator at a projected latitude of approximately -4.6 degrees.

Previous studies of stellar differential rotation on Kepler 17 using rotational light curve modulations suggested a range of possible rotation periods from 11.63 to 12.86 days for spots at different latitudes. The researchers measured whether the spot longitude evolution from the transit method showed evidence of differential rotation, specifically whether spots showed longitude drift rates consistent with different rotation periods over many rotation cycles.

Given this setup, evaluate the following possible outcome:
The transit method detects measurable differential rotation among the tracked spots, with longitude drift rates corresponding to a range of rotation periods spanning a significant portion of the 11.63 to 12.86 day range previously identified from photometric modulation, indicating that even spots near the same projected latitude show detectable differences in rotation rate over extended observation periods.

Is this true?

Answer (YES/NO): NO